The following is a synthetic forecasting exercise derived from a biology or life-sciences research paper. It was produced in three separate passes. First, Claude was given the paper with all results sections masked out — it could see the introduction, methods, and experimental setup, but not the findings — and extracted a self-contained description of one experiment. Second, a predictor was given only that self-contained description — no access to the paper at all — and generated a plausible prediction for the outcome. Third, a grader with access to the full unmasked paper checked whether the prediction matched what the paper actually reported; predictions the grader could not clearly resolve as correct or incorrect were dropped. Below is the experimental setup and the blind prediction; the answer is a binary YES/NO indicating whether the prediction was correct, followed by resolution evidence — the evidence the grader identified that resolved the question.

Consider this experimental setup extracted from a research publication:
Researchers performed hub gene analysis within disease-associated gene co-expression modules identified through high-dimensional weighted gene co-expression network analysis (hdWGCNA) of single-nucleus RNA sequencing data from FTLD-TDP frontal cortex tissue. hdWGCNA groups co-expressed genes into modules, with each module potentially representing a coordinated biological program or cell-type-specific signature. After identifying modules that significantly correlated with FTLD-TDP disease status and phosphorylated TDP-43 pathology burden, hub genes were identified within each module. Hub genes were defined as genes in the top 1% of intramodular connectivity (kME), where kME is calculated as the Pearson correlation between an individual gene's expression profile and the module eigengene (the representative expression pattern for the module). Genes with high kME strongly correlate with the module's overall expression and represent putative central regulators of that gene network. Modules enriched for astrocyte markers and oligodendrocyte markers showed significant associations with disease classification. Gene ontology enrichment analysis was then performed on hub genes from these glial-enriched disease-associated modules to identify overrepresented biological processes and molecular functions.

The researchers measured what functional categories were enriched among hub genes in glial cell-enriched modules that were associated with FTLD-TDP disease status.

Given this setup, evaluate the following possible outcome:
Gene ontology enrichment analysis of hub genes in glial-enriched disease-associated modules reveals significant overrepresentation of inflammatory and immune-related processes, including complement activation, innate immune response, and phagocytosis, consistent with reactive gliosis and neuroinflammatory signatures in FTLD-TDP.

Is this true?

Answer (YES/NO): NO